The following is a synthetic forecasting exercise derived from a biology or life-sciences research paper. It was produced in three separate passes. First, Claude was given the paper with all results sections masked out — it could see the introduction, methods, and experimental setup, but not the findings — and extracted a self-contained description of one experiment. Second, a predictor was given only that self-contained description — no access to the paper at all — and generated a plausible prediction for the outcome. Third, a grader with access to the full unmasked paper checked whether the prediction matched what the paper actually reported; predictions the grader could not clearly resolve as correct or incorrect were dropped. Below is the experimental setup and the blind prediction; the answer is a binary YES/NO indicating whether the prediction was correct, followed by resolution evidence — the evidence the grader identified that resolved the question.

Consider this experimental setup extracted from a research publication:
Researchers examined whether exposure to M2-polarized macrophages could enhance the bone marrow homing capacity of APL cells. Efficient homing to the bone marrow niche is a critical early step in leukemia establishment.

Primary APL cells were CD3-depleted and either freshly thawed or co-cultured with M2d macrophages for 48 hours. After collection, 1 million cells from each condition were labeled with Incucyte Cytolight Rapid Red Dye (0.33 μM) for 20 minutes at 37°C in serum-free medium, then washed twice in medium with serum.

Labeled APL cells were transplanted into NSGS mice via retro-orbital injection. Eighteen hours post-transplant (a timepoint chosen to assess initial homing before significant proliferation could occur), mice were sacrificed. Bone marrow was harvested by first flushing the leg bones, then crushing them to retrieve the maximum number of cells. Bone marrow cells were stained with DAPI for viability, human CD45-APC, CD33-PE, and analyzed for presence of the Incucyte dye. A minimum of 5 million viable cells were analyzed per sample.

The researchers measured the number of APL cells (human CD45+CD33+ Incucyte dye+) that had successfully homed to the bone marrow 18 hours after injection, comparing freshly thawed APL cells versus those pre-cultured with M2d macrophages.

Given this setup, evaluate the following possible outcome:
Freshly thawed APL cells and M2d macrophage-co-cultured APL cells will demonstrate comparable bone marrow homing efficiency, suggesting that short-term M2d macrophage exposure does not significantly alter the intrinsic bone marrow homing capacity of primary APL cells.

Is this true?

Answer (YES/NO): NO